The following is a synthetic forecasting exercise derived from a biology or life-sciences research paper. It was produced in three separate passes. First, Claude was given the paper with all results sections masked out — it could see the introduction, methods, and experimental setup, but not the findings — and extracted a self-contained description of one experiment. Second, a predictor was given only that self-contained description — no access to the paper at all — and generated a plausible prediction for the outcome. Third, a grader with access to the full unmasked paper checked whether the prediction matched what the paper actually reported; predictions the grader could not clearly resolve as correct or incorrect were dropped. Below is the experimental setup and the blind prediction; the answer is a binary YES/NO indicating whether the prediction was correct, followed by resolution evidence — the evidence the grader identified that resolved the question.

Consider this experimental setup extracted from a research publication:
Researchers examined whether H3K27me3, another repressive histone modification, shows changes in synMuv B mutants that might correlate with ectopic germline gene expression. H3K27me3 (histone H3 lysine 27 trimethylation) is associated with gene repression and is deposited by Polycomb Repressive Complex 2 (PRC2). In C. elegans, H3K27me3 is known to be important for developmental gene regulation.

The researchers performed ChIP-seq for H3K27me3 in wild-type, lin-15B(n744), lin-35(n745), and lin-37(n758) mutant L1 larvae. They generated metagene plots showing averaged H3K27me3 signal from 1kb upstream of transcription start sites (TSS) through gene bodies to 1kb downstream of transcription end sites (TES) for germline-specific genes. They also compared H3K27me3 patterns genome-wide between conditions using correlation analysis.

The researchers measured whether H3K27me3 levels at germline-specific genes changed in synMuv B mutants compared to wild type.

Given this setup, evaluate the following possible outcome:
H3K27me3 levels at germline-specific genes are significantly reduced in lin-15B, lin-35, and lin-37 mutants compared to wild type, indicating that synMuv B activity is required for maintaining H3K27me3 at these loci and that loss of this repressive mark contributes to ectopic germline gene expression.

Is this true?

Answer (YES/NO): NO